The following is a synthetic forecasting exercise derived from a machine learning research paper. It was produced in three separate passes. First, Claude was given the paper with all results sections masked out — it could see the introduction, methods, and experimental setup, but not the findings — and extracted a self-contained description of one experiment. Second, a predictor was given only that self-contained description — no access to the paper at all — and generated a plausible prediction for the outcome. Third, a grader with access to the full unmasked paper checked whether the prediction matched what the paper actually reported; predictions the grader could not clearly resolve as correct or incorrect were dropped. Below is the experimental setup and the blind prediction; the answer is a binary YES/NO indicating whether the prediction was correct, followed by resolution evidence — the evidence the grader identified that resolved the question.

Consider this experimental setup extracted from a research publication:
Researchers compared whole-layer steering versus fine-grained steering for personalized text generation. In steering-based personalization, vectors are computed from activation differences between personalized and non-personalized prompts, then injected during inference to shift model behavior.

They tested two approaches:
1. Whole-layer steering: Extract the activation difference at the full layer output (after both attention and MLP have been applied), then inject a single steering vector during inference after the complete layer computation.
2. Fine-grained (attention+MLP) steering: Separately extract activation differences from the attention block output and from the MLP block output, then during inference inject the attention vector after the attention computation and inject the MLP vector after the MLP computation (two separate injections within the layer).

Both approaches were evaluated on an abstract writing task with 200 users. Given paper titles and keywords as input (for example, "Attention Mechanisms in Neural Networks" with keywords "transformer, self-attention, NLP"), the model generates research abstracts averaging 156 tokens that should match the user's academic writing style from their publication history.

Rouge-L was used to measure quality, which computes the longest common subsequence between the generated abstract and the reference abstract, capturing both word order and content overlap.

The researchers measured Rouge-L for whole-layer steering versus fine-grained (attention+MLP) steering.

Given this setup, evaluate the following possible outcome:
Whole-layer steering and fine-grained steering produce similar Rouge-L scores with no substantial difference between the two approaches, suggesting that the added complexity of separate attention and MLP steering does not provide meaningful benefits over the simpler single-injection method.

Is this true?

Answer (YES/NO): NO